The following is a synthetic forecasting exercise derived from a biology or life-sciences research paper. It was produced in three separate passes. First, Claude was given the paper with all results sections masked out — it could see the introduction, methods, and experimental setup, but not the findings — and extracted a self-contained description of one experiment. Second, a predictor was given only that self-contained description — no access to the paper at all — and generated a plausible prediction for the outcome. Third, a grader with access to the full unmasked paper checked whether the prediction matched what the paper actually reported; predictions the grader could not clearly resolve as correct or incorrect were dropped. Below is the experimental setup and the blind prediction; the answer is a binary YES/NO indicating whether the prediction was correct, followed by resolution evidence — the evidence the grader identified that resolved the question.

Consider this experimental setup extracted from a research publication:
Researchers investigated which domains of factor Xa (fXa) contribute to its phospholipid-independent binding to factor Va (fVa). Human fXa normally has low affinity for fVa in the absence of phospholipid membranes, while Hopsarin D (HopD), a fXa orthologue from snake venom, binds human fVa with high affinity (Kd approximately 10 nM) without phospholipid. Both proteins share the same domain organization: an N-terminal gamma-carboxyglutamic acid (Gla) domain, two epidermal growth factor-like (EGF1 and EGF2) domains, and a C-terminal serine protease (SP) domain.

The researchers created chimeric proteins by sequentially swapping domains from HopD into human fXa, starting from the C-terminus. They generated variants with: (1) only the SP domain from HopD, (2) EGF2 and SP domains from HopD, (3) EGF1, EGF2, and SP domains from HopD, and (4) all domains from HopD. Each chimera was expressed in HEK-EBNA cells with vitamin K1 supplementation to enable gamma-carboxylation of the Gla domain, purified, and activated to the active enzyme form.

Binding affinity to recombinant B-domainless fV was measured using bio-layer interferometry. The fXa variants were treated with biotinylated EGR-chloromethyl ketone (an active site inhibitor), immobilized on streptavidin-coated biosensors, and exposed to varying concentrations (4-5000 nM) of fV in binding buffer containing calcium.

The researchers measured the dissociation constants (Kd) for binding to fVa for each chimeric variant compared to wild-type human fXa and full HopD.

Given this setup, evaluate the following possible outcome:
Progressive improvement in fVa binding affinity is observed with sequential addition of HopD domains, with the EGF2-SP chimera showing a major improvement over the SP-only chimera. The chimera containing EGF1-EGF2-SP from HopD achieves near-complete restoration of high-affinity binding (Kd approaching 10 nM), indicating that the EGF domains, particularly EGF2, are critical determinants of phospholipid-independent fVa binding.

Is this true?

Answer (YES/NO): NO